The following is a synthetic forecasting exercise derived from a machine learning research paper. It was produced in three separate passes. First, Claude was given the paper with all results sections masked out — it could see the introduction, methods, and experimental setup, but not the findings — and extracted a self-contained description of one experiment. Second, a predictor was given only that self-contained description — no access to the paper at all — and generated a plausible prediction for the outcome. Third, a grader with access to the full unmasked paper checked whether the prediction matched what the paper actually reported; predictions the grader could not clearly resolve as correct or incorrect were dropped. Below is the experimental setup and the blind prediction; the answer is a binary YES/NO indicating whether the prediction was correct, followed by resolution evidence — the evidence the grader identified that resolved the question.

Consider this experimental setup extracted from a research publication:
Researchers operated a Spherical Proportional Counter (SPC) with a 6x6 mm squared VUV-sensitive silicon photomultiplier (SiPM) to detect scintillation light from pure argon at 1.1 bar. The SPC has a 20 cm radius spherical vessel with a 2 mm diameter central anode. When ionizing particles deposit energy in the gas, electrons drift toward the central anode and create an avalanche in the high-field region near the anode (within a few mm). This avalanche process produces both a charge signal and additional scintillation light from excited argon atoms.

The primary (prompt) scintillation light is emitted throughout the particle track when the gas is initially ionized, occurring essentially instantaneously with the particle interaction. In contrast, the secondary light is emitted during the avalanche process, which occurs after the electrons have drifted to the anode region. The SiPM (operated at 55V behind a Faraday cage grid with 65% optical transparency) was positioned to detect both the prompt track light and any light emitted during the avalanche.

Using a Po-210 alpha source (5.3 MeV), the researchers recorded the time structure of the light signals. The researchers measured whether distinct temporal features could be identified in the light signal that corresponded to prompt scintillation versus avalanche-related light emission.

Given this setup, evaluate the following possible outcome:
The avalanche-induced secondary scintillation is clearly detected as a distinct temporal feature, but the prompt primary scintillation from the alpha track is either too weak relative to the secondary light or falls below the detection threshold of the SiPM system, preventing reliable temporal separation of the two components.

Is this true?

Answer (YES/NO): NO